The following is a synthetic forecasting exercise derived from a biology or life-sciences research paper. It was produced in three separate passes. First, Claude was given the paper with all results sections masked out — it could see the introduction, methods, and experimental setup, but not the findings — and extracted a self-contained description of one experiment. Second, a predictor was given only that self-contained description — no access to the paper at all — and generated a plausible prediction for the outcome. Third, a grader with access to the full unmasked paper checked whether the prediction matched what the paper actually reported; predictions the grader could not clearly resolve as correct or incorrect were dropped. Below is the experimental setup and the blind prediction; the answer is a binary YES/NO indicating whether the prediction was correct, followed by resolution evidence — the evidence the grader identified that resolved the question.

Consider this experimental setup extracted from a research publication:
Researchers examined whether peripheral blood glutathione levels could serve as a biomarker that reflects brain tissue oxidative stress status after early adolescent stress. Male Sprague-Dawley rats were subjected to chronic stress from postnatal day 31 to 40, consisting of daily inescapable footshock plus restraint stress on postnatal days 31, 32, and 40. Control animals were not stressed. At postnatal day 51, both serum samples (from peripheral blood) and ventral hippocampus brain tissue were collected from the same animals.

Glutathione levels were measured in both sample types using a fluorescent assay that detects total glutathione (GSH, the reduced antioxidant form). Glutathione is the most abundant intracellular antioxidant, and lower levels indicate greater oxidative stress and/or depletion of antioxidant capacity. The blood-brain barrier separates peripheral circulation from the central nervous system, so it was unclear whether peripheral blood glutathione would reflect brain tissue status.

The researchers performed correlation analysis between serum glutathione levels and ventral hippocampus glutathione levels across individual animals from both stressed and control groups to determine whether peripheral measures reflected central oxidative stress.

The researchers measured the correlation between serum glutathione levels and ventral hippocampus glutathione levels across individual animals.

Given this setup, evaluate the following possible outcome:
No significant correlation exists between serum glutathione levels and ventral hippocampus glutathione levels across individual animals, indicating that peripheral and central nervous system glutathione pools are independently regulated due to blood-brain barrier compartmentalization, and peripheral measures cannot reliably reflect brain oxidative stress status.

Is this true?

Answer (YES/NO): NO